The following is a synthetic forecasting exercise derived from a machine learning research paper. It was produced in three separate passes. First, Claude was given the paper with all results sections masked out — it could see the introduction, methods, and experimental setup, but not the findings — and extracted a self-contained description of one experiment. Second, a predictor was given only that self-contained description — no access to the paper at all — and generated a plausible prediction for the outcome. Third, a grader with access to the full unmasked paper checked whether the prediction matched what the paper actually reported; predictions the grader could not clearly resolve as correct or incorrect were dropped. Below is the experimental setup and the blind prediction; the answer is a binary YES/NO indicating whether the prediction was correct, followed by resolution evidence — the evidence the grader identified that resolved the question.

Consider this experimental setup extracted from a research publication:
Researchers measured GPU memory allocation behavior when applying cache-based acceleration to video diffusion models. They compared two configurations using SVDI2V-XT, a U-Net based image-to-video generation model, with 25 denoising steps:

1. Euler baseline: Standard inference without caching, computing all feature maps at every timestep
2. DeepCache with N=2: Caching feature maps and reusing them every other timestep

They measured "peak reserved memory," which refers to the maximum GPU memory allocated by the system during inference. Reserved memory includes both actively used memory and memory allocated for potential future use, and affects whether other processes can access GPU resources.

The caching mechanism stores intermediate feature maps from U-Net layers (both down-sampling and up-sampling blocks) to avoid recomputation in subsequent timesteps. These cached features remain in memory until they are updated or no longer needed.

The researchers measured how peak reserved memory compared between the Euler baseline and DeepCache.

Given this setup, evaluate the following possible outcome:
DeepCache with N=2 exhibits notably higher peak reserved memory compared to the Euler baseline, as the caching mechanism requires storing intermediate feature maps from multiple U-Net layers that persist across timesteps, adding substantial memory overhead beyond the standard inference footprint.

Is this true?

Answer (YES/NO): YES